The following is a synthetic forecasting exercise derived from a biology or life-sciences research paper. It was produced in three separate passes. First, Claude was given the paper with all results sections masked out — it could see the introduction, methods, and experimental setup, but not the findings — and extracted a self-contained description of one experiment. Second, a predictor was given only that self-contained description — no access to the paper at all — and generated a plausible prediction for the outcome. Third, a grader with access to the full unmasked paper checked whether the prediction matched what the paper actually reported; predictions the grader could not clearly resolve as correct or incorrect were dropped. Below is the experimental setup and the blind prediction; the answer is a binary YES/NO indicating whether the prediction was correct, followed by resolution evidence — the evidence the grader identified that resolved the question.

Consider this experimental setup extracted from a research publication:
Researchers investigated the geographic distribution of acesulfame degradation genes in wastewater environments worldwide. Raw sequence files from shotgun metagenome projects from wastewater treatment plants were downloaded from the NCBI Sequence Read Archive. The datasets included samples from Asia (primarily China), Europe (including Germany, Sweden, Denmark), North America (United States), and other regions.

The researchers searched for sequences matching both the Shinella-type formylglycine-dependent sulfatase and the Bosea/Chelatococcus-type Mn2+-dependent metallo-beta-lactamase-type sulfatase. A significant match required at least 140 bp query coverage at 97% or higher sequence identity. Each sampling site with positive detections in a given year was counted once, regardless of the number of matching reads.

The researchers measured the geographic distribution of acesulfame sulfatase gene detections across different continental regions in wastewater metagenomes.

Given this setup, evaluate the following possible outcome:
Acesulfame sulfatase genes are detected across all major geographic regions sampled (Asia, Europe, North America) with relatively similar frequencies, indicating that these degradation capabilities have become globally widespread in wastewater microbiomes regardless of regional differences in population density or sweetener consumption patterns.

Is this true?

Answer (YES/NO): YES